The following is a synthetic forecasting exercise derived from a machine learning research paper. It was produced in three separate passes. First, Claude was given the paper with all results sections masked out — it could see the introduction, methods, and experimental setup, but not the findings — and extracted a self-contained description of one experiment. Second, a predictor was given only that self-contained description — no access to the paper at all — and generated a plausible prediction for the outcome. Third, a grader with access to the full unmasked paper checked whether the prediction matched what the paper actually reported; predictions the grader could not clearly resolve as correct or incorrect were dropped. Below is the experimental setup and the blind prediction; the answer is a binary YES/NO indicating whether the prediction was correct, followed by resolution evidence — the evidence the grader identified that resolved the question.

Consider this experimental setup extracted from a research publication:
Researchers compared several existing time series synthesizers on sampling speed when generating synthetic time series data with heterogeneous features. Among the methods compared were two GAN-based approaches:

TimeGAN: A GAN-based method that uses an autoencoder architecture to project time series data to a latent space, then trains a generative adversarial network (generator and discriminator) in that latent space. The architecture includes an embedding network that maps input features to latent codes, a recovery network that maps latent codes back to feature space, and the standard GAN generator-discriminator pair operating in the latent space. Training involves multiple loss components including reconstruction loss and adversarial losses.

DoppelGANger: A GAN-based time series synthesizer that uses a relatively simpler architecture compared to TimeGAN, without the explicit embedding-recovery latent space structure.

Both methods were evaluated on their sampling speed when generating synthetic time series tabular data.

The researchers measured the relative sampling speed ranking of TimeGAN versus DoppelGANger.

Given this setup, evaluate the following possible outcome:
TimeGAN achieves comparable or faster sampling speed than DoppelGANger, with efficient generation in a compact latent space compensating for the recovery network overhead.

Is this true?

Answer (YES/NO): NO